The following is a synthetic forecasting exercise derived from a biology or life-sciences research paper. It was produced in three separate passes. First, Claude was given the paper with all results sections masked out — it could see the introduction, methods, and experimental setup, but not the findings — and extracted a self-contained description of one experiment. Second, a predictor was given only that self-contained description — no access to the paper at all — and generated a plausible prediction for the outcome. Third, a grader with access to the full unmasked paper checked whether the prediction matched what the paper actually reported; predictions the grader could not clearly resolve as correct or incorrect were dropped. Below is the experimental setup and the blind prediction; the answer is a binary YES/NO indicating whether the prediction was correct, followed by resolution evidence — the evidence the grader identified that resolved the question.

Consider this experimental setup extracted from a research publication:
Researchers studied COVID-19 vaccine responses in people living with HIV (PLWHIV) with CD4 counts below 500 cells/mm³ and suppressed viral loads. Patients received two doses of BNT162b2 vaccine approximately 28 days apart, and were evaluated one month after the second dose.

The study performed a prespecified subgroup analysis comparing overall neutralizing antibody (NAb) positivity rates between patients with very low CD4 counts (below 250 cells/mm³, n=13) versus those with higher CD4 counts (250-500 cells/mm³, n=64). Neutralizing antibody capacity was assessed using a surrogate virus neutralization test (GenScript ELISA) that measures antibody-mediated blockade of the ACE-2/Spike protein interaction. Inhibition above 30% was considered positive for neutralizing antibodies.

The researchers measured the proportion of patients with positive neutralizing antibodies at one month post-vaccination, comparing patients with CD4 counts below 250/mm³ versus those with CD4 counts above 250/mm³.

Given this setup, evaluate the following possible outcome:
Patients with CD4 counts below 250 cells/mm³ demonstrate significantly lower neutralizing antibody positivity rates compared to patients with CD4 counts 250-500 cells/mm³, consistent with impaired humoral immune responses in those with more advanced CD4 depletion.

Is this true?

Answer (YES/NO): YES